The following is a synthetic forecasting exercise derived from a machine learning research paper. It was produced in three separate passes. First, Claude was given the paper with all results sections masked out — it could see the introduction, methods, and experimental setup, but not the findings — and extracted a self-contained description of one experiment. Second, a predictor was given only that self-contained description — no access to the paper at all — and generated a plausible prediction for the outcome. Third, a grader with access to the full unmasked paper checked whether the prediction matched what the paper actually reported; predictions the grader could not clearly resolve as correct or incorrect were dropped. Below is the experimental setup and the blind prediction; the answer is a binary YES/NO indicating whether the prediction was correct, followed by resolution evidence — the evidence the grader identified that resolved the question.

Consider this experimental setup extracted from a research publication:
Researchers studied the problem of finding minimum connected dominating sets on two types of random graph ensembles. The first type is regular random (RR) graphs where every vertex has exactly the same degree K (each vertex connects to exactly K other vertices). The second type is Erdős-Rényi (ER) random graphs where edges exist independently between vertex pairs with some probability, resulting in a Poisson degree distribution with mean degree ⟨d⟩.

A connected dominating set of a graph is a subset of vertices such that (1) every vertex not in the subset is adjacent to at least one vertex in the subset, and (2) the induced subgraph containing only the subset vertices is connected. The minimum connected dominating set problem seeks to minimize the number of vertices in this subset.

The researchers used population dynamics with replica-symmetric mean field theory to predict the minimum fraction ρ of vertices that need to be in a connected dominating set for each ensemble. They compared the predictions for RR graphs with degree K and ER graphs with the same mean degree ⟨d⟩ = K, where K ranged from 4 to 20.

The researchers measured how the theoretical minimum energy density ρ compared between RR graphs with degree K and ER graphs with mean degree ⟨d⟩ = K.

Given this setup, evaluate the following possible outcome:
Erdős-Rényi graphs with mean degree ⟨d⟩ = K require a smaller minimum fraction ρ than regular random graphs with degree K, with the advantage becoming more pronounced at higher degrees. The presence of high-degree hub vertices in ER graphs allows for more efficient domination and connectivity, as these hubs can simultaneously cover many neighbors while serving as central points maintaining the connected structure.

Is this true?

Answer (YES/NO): NO